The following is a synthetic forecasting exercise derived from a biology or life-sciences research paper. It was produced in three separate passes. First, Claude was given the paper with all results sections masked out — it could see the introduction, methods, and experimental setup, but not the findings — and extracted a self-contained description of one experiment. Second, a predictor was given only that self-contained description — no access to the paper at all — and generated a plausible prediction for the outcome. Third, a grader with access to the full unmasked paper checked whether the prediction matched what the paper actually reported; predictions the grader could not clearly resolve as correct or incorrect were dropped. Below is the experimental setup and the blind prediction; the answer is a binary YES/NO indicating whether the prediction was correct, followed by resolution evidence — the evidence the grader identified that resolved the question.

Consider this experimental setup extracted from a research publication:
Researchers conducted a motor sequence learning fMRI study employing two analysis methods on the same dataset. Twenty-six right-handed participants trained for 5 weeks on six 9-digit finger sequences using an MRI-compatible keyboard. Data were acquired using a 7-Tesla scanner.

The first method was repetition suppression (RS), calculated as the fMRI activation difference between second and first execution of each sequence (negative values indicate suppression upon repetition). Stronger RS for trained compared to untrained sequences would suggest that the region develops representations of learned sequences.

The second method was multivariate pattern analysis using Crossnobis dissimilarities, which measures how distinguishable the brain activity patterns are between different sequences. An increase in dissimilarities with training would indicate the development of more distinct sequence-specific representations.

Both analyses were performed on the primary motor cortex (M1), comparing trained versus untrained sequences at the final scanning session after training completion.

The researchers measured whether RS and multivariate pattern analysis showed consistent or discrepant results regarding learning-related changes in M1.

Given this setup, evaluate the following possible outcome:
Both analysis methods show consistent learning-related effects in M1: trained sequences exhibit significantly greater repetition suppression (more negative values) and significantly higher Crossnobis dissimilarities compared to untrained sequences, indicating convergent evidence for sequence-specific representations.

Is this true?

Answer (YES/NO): NO